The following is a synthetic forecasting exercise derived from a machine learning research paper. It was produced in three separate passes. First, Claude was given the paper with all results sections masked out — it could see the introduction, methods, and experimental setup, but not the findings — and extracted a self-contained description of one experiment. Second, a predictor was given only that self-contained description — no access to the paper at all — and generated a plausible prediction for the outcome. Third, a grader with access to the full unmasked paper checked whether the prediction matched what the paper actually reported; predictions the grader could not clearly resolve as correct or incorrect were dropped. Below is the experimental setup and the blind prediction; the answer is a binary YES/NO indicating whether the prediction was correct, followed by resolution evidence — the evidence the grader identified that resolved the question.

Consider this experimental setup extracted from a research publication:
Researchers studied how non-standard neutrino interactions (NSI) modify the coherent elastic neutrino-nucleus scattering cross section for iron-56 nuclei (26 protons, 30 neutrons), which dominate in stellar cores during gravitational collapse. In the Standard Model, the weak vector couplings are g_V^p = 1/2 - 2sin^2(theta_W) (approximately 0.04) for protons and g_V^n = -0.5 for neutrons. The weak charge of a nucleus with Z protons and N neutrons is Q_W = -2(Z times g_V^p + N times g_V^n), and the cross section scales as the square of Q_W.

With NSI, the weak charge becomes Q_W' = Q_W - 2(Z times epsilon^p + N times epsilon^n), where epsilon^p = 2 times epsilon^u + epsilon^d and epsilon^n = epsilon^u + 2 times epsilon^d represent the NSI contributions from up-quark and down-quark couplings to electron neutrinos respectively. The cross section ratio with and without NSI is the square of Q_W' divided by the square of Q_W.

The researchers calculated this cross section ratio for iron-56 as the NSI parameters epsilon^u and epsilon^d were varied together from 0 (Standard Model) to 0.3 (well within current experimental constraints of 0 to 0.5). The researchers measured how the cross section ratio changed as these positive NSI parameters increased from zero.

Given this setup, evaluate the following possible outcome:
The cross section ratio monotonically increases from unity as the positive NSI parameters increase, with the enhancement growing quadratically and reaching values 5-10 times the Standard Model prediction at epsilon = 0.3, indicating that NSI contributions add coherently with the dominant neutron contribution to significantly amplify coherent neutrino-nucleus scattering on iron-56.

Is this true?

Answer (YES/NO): NO